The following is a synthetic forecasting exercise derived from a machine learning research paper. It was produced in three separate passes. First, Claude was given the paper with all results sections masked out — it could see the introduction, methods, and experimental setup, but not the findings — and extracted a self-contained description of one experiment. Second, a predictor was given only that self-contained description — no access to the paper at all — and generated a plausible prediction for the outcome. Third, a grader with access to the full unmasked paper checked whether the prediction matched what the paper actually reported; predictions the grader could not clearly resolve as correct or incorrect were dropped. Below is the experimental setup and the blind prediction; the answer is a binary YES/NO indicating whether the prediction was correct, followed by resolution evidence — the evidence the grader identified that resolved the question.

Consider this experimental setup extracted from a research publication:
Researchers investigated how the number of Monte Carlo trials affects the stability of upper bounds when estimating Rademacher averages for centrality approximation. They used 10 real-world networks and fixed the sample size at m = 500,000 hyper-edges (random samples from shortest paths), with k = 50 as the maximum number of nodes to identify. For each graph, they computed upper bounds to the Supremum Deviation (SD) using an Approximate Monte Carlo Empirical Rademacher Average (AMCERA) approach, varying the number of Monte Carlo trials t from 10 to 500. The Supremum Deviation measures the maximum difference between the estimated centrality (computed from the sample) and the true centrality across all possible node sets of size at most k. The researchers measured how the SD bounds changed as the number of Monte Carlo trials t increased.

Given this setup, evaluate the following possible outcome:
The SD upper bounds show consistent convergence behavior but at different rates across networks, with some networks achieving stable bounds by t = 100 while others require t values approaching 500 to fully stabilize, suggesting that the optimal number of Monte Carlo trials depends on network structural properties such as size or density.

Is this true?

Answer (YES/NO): NO